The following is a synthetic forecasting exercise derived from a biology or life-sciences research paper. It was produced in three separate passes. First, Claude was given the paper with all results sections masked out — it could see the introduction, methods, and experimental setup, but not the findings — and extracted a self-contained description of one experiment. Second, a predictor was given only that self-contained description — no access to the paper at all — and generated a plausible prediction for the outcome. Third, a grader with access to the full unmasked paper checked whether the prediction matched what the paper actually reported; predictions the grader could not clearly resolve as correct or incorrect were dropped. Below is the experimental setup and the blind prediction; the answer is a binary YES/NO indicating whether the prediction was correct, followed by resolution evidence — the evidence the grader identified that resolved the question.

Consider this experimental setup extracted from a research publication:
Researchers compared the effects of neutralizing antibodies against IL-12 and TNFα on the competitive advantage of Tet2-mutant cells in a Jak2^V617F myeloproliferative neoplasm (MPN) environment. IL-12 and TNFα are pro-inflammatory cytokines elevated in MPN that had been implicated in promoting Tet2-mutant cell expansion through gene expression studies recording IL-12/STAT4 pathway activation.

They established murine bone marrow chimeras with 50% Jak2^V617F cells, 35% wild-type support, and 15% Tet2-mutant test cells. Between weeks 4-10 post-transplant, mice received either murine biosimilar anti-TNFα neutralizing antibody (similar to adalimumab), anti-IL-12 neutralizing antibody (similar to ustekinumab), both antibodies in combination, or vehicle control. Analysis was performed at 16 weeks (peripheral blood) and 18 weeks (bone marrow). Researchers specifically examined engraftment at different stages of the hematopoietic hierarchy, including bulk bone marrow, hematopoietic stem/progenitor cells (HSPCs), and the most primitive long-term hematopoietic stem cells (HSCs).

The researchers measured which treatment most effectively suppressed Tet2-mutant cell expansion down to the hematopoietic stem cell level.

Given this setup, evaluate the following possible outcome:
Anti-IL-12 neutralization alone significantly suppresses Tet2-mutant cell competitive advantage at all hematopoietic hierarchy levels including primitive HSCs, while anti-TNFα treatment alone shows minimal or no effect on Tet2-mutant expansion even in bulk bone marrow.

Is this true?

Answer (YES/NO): NO